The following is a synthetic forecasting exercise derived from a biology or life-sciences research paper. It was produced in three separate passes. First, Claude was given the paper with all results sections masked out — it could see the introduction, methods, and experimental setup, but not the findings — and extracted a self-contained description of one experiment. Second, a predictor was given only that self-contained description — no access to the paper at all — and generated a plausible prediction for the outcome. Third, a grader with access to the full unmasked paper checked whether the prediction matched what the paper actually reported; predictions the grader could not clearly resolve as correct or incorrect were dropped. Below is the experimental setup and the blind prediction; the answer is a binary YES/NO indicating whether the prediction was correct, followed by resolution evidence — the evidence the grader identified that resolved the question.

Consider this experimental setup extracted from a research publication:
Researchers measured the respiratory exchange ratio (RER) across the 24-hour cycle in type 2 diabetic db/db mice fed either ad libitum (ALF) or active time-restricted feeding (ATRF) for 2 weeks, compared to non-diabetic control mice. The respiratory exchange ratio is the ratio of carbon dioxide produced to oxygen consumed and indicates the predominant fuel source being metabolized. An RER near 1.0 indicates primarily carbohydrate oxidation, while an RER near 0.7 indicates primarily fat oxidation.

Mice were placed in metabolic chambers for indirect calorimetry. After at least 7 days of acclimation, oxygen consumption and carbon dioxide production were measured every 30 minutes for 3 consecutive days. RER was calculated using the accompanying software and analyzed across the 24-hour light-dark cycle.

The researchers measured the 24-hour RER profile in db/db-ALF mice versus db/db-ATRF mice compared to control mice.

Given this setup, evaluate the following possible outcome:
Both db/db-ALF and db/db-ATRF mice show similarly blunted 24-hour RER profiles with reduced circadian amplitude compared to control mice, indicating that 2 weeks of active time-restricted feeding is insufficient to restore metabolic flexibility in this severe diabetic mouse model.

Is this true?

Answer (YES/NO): NO